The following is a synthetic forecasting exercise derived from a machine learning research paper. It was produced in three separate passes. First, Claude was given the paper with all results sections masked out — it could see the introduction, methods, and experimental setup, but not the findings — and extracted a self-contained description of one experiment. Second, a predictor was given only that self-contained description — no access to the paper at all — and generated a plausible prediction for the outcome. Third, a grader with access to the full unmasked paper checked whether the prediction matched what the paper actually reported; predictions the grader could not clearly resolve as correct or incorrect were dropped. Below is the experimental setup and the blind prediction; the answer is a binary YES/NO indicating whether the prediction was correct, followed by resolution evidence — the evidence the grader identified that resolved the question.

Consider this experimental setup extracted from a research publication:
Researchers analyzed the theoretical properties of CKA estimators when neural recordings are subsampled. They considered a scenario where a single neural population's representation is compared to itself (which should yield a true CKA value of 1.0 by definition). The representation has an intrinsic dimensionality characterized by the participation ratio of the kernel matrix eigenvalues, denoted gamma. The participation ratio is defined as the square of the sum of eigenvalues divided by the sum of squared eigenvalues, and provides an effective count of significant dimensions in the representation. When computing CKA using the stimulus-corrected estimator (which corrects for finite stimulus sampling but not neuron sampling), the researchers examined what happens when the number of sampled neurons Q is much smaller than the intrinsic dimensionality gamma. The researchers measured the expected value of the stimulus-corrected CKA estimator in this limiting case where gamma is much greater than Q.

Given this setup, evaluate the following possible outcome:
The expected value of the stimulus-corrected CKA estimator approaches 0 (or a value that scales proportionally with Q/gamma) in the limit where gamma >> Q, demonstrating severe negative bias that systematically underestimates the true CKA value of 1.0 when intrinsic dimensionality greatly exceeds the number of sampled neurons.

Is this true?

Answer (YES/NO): YES